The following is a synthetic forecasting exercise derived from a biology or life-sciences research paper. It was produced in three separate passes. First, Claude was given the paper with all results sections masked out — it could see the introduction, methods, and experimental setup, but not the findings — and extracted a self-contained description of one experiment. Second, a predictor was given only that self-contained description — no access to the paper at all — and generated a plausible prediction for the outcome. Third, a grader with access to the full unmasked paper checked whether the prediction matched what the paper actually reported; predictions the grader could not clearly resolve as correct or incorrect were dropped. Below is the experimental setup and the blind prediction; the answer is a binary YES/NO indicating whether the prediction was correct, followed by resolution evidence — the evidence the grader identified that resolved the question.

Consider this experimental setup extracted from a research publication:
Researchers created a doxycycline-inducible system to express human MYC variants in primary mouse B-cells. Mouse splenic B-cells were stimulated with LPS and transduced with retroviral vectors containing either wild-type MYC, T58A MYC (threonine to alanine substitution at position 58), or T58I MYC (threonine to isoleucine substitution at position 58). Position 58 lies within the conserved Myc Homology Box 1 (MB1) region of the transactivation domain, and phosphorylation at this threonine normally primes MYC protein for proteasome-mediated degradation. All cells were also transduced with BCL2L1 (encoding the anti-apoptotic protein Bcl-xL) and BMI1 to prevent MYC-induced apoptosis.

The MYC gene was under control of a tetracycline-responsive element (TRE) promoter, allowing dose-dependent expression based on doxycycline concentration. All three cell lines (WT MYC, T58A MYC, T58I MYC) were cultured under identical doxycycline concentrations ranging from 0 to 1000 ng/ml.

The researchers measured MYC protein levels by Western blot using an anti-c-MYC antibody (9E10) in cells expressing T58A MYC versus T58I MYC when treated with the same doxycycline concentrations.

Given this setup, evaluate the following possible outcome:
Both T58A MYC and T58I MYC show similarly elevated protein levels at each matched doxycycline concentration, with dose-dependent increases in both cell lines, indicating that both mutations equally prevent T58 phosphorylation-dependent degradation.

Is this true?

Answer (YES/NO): NO